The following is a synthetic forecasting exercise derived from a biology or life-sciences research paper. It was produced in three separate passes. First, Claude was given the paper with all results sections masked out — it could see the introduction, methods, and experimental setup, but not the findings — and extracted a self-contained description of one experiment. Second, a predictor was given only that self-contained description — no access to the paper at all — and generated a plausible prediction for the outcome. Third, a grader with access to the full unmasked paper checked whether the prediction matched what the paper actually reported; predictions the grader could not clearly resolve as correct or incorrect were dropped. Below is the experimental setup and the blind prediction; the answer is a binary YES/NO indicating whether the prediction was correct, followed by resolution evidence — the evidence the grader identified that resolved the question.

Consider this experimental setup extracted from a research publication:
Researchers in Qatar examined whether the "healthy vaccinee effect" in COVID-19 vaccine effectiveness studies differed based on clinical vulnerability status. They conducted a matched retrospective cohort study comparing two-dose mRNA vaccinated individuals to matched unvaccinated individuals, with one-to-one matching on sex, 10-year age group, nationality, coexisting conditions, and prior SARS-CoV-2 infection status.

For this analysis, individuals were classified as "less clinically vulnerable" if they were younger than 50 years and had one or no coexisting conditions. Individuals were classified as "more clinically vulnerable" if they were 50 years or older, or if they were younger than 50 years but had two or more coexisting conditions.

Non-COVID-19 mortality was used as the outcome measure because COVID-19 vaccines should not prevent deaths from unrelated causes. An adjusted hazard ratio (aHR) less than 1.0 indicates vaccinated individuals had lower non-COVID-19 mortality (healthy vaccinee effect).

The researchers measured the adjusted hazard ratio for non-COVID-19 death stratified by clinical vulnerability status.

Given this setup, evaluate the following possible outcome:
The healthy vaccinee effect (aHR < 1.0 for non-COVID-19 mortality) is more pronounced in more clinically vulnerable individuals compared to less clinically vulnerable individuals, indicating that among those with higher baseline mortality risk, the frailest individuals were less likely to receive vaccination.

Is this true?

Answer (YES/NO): YES